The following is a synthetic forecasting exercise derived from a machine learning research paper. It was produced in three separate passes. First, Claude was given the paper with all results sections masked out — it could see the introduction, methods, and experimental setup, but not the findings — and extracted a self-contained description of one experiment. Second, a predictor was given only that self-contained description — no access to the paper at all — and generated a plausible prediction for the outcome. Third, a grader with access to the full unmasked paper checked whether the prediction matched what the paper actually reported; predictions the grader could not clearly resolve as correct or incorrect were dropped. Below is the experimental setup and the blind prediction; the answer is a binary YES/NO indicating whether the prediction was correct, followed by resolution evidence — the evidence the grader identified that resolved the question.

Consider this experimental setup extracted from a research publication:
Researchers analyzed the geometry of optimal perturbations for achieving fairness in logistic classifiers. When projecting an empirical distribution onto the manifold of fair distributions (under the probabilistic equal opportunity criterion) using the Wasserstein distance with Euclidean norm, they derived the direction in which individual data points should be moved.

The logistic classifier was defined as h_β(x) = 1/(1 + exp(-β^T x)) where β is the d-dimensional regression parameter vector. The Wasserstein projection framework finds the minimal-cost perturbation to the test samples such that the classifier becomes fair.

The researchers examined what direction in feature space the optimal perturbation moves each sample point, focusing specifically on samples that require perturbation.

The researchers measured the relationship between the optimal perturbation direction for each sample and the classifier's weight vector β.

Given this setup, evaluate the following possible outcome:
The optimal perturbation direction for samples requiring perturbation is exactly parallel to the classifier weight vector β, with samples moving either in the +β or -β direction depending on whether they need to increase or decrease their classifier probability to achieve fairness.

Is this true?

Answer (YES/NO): YES